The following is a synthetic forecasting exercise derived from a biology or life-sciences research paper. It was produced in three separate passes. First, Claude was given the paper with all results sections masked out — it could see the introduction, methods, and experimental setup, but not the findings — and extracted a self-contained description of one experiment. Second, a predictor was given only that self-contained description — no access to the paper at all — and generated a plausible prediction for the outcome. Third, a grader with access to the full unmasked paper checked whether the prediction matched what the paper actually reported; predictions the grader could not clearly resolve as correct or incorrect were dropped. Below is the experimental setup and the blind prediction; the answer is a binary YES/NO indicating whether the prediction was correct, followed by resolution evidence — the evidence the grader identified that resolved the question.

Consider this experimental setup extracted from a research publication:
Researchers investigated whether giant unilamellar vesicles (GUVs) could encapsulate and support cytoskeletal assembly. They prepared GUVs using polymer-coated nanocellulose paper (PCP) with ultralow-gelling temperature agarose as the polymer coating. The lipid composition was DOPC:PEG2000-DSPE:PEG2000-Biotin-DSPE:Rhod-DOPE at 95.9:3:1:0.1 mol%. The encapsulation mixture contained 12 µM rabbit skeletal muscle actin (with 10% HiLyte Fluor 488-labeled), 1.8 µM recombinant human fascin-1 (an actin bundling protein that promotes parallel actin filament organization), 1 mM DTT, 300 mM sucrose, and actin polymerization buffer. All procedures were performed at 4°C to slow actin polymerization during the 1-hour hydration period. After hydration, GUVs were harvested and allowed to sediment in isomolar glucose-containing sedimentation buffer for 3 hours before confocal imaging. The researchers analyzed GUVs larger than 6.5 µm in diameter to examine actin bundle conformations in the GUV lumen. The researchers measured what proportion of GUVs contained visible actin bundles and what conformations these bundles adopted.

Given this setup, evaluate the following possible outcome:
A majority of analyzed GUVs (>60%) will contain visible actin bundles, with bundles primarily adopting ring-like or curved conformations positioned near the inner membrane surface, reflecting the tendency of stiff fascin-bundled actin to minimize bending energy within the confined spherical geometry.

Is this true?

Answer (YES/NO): YES